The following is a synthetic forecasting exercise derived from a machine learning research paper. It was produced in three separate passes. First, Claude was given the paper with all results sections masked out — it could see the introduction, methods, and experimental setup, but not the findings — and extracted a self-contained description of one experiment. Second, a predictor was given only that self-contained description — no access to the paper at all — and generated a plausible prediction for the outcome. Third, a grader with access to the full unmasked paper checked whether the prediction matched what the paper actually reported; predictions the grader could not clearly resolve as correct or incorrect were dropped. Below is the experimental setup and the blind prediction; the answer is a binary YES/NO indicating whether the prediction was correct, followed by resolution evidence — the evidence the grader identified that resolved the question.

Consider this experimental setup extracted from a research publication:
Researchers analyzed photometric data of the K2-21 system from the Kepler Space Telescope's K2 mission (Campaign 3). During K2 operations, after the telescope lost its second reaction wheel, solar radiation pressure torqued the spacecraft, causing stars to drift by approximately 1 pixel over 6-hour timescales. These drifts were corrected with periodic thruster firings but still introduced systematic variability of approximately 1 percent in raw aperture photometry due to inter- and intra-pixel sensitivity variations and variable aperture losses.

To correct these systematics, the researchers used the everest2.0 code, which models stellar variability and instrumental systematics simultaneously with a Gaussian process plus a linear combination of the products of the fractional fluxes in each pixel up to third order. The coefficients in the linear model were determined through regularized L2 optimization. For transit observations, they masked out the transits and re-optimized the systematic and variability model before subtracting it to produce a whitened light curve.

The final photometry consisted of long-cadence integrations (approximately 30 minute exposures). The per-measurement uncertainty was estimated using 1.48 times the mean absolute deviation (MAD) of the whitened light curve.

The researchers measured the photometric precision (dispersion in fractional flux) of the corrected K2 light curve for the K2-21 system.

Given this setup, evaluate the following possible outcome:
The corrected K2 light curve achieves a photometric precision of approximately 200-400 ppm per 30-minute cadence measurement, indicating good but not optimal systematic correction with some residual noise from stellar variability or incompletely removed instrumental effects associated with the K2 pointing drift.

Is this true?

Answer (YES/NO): NO